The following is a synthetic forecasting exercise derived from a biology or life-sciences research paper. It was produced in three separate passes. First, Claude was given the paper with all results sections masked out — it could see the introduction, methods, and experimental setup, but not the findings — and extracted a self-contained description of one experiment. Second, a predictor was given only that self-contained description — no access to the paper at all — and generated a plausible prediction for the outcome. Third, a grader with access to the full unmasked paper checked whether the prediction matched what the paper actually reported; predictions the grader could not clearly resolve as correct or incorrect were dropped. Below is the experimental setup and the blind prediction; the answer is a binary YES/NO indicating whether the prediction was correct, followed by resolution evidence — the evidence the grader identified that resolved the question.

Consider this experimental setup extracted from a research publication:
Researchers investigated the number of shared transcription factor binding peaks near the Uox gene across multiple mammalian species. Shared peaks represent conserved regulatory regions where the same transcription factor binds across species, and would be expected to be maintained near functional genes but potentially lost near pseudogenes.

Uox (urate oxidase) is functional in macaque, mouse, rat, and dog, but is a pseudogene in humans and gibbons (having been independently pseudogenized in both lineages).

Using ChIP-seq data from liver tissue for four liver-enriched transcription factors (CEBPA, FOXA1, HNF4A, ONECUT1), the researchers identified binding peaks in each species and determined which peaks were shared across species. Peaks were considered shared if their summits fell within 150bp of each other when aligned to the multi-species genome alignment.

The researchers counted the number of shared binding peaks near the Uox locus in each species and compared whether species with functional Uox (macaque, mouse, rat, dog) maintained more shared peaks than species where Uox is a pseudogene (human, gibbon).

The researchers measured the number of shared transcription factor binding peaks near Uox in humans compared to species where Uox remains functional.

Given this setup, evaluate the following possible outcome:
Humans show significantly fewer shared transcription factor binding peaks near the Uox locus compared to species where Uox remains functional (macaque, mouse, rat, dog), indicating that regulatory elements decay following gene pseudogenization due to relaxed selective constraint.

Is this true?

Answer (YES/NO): YES